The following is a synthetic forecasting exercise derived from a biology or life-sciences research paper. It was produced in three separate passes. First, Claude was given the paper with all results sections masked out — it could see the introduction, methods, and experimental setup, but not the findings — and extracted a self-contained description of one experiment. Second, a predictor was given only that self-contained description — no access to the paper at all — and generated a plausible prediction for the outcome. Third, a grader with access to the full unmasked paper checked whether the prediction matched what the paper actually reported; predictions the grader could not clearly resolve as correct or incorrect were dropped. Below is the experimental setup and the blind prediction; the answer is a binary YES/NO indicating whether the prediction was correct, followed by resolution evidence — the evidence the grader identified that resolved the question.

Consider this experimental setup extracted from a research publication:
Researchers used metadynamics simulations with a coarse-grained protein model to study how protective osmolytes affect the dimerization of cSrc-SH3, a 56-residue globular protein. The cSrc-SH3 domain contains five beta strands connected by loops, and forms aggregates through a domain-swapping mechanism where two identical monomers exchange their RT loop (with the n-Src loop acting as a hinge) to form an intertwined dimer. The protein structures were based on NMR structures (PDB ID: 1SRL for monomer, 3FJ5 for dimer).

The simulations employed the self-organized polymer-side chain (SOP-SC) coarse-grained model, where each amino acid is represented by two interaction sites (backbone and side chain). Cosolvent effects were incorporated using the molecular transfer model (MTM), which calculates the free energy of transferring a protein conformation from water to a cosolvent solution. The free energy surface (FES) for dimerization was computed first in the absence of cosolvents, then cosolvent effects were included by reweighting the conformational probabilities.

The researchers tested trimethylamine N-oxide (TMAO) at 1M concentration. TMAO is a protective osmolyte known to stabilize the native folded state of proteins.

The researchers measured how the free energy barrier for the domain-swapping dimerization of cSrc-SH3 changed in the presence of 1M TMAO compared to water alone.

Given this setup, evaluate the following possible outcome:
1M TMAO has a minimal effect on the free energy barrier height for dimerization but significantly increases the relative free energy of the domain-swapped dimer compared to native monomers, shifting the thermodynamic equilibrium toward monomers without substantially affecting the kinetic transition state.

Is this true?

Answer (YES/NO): NO